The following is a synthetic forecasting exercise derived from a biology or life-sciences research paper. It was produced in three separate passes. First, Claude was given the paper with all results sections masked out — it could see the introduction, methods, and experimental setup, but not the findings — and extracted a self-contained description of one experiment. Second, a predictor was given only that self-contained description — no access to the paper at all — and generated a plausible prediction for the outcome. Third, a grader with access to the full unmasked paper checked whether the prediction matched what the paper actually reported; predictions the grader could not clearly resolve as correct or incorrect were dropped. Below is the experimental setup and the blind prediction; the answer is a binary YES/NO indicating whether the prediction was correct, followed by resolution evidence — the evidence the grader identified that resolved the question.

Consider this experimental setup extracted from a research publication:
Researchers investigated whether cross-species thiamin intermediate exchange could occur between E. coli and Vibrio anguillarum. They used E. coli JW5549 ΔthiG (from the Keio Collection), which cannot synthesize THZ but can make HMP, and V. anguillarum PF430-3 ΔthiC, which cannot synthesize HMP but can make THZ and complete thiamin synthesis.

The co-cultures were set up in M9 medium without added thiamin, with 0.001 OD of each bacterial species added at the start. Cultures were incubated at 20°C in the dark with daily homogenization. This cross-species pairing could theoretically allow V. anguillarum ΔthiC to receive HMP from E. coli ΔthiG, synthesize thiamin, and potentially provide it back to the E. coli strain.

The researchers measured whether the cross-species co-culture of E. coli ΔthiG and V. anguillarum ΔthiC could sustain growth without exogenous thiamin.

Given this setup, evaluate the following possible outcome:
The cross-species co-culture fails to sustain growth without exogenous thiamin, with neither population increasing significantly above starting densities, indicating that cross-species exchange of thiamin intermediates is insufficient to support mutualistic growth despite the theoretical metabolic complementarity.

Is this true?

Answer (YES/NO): NO